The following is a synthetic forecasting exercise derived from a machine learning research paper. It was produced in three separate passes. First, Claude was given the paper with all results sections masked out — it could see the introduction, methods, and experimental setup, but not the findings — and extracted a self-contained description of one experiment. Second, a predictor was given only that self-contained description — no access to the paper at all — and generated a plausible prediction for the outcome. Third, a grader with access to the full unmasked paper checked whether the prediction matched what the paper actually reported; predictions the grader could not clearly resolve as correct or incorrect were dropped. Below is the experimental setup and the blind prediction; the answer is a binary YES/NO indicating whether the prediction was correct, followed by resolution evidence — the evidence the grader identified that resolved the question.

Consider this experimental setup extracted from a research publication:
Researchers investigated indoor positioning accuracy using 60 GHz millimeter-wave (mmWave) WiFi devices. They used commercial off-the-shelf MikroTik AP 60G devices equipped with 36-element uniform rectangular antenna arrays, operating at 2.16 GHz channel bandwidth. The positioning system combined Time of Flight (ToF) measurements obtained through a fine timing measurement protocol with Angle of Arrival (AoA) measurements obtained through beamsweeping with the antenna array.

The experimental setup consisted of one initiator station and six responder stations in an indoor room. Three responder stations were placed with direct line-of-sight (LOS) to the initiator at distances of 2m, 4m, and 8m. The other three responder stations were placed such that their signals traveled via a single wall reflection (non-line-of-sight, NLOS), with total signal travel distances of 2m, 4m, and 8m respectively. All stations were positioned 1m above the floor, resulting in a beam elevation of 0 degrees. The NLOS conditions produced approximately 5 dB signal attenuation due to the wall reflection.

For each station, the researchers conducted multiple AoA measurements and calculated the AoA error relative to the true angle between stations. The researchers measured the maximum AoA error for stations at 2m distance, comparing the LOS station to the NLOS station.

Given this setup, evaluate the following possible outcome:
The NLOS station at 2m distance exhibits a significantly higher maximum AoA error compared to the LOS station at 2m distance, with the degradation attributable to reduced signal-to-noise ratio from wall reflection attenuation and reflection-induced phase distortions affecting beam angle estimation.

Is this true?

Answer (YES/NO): YES